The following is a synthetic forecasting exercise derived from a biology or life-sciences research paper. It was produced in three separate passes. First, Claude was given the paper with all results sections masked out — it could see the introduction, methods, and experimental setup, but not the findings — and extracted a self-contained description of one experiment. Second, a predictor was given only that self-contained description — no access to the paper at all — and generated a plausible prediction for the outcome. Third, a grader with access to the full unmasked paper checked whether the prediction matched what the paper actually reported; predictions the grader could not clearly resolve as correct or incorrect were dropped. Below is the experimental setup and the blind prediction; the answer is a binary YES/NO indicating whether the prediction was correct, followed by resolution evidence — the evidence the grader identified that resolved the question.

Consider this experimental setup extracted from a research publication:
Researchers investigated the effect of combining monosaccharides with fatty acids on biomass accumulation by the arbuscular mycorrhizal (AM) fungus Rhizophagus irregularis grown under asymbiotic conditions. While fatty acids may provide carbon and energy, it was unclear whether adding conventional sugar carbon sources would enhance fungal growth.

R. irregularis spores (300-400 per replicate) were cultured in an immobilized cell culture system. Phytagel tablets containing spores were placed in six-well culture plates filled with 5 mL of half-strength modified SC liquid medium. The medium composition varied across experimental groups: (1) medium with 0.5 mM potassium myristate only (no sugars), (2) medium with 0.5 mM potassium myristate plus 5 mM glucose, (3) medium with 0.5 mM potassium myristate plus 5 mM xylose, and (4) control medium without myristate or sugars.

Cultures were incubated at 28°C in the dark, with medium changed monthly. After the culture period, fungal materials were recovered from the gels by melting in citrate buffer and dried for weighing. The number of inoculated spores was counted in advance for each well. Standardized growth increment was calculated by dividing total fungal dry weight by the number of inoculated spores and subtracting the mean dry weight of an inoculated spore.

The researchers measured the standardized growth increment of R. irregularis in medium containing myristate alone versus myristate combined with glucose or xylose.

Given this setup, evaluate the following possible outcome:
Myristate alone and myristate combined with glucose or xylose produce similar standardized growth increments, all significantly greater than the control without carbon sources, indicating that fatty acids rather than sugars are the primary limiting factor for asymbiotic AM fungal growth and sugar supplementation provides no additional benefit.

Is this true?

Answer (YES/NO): YES